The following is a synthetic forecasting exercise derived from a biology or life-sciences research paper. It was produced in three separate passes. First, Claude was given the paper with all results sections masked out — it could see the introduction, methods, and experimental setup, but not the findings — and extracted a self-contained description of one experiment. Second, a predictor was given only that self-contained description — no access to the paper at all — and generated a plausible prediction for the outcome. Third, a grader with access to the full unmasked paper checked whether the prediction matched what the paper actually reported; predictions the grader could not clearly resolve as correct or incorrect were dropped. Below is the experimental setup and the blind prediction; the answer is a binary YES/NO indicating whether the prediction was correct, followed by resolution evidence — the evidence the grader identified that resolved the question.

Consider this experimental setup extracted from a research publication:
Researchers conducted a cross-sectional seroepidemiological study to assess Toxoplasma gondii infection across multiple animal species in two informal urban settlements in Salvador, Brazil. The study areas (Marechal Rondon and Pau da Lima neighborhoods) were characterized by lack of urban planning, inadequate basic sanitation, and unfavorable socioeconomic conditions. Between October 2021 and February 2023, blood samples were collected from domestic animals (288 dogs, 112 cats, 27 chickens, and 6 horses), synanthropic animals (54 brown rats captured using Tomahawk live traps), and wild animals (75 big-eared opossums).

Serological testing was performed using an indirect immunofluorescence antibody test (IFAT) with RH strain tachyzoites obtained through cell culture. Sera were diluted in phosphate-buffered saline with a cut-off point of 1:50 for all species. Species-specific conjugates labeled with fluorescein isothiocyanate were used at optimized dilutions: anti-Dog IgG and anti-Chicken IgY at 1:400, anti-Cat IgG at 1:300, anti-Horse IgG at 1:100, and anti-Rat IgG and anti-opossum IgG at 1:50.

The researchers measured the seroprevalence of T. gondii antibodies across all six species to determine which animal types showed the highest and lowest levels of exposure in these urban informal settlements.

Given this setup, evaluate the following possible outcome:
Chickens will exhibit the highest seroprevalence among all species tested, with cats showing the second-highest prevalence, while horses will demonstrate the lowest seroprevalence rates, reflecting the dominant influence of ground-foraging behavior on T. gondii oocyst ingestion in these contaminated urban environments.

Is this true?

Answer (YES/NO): NO